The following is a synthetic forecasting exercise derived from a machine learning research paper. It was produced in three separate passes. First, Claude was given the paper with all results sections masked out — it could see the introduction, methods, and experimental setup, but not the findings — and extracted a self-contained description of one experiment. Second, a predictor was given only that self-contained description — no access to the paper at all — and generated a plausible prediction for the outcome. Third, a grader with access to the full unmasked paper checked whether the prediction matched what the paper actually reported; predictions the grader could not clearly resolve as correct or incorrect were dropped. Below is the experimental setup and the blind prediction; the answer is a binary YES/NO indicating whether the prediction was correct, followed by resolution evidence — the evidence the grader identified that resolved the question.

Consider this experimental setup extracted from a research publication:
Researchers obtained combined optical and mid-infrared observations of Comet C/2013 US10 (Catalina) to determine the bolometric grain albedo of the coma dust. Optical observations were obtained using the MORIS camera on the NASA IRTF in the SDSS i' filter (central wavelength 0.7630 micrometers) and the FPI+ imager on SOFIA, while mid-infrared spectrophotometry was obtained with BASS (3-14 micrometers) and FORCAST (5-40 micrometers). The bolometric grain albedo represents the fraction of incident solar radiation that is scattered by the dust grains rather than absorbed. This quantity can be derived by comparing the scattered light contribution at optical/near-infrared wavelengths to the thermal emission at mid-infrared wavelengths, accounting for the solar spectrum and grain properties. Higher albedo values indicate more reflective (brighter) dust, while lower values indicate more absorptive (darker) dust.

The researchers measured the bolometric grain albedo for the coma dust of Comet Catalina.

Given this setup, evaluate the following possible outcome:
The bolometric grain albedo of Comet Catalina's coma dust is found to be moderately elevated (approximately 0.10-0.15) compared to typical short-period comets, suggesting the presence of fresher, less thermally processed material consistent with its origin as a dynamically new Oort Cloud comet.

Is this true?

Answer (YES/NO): NO